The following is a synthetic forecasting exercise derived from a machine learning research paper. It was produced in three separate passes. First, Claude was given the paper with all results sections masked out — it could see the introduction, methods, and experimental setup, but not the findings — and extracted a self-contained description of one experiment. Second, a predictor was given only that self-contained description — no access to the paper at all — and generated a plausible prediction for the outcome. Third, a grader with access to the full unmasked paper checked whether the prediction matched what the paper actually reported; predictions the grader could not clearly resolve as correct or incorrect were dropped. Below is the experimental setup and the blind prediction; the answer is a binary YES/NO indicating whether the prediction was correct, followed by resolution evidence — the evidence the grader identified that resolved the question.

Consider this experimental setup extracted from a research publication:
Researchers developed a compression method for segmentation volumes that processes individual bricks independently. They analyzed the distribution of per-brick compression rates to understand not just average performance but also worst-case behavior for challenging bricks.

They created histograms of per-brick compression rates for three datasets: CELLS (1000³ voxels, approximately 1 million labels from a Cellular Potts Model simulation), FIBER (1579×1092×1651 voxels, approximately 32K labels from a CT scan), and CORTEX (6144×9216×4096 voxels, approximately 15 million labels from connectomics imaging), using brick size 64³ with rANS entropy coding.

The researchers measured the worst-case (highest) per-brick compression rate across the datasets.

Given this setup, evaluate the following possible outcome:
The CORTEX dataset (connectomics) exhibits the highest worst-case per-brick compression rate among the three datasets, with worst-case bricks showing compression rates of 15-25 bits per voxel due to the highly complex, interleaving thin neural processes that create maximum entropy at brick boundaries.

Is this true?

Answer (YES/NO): NO